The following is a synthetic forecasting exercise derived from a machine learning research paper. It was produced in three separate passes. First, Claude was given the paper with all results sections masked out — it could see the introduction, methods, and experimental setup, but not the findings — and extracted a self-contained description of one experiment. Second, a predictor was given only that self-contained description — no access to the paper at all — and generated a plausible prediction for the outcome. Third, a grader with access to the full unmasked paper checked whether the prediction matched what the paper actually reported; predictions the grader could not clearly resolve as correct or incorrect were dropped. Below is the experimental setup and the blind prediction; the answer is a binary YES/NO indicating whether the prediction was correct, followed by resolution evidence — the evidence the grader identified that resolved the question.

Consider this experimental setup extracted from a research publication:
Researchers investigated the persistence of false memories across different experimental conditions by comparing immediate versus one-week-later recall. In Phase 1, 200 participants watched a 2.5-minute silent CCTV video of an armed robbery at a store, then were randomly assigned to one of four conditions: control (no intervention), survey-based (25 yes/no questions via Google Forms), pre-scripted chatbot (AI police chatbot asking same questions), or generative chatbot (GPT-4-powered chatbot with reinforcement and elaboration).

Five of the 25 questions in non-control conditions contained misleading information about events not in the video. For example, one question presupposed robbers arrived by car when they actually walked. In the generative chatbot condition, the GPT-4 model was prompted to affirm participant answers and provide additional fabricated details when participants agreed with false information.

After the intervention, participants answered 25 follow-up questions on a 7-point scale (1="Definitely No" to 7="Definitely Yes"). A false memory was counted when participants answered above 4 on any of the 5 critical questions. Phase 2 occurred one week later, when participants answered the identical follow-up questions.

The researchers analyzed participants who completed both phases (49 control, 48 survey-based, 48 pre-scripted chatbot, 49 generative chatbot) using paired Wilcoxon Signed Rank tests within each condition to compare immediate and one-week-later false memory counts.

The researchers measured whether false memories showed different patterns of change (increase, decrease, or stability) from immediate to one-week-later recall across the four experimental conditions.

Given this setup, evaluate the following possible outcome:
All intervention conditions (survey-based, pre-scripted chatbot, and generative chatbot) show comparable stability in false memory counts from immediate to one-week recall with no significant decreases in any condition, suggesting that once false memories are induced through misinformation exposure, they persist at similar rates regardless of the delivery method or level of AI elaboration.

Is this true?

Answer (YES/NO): NO